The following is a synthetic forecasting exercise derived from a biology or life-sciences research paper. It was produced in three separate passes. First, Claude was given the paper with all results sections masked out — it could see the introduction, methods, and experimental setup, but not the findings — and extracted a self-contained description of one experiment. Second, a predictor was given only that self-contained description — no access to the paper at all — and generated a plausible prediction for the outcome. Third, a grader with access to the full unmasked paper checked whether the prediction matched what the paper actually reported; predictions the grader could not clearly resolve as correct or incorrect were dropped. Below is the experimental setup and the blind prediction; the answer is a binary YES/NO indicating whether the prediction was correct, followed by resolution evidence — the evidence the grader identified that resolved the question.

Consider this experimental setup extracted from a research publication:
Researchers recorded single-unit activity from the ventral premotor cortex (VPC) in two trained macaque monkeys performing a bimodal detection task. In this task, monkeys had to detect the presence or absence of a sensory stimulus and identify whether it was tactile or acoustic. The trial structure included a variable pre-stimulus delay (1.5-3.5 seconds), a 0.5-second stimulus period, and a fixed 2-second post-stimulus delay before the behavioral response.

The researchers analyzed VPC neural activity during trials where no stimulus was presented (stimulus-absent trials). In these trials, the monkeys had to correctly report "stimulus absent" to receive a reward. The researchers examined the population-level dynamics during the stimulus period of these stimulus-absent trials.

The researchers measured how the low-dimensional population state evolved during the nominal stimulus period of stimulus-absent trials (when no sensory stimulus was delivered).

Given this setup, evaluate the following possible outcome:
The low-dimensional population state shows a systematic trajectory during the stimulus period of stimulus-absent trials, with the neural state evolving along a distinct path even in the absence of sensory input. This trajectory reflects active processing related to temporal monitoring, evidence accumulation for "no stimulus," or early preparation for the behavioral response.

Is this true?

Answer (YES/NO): NO